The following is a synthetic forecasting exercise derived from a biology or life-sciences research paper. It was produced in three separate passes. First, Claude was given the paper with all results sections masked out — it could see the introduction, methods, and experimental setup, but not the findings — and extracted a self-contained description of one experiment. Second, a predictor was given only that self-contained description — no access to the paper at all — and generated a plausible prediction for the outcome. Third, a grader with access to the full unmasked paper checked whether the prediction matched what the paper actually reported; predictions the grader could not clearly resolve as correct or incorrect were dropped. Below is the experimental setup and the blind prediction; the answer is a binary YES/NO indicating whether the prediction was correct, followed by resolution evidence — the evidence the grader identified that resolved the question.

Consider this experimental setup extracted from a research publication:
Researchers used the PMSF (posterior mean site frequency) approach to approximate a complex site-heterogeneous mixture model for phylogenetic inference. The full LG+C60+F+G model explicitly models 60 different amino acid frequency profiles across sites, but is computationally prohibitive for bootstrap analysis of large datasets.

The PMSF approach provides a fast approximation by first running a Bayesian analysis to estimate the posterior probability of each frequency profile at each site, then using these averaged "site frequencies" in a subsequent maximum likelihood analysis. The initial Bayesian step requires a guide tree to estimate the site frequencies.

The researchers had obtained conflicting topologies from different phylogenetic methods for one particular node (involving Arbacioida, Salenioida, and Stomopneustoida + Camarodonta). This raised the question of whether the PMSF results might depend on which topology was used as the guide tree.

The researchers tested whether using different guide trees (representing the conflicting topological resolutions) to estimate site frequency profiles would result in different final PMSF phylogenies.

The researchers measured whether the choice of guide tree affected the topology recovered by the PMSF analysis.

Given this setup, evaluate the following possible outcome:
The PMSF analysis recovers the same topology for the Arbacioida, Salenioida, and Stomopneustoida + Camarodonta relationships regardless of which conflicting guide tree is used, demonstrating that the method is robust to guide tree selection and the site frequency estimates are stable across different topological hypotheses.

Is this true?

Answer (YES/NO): YES